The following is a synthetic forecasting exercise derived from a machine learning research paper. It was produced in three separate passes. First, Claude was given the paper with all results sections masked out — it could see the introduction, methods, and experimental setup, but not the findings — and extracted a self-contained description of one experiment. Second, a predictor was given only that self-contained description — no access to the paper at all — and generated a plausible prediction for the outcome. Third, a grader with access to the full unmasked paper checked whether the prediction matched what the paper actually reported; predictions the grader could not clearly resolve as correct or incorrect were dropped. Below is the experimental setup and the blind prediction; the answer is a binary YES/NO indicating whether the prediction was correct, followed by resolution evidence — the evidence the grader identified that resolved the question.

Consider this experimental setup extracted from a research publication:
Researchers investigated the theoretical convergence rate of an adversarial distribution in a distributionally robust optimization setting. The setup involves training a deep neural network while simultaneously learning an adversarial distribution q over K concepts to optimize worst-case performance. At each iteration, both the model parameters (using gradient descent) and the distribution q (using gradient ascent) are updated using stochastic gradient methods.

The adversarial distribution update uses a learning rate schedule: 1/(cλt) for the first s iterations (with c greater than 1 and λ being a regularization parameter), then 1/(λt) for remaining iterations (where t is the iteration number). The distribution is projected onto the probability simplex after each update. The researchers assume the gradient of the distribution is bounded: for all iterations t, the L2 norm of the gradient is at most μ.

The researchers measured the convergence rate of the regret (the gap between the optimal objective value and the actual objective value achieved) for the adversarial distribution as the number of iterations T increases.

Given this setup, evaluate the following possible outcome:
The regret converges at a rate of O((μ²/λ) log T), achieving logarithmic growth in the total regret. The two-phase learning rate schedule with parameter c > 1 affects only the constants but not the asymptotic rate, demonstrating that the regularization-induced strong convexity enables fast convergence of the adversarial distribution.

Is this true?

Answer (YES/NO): YES